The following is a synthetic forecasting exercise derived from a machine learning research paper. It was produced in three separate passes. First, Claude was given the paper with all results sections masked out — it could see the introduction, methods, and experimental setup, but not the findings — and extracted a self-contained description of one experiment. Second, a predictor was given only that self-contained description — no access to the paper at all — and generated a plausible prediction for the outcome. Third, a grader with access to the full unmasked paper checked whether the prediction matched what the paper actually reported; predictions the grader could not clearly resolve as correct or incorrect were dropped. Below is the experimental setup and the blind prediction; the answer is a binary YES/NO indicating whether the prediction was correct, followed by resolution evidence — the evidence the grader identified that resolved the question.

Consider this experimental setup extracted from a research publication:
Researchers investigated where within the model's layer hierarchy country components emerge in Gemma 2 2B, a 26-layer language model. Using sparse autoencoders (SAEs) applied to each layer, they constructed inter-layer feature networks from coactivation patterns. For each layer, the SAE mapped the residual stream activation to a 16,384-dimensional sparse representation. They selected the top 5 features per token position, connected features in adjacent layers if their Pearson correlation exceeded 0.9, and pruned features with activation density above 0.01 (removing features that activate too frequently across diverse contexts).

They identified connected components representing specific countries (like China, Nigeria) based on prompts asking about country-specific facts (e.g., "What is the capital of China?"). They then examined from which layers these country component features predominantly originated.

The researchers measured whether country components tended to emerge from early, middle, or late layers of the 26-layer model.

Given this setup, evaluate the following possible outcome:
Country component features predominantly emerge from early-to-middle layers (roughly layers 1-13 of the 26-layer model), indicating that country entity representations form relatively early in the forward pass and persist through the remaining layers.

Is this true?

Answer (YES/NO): YES